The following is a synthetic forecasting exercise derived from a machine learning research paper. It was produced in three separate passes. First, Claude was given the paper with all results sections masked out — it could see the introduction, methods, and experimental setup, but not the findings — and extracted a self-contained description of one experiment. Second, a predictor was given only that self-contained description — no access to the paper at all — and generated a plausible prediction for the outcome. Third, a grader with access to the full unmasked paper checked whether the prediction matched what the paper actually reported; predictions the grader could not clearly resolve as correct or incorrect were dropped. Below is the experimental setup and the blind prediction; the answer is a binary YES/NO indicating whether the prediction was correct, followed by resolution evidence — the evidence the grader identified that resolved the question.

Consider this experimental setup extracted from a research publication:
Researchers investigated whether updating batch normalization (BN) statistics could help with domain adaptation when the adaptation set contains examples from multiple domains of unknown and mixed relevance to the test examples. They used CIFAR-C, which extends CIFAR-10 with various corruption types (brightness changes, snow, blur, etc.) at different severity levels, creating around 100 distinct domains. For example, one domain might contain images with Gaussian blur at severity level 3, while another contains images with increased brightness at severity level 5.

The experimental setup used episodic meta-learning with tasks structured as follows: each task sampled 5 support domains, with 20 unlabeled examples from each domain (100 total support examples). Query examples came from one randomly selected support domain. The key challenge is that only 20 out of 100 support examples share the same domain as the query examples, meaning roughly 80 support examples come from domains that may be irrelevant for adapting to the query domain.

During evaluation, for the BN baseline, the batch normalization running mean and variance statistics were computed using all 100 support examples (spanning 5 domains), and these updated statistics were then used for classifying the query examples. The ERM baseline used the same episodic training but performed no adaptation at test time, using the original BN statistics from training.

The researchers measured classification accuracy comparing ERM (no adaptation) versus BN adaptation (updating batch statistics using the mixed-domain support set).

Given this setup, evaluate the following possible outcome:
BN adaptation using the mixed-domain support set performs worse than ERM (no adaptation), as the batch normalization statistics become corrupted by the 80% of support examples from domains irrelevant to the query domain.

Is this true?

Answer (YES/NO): NO